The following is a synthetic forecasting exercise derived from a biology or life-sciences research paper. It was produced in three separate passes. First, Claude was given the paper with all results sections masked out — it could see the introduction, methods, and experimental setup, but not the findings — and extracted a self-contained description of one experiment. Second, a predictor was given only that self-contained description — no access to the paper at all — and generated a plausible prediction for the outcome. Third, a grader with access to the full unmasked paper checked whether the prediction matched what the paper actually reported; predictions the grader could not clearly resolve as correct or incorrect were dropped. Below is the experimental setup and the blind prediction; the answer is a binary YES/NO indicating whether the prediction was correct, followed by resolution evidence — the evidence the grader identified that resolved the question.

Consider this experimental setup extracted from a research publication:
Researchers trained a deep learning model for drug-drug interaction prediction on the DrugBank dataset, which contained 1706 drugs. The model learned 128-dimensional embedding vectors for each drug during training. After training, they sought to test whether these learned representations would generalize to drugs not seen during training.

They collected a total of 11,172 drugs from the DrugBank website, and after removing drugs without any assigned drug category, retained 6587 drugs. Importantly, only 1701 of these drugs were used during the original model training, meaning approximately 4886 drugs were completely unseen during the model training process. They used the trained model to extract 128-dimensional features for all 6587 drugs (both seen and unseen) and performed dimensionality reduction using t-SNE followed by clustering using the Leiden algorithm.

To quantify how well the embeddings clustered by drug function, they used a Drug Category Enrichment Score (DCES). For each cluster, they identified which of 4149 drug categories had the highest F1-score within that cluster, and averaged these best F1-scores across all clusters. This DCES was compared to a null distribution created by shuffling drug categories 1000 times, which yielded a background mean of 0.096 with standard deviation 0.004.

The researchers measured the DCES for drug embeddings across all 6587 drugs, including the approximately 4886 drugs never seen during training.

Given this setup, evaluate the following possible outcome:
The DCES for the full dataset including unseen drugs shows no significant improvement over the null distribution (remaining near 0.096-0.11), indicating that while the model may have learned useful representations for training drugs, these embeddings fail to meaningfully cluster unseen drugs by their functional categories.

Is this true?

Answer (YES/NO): NO